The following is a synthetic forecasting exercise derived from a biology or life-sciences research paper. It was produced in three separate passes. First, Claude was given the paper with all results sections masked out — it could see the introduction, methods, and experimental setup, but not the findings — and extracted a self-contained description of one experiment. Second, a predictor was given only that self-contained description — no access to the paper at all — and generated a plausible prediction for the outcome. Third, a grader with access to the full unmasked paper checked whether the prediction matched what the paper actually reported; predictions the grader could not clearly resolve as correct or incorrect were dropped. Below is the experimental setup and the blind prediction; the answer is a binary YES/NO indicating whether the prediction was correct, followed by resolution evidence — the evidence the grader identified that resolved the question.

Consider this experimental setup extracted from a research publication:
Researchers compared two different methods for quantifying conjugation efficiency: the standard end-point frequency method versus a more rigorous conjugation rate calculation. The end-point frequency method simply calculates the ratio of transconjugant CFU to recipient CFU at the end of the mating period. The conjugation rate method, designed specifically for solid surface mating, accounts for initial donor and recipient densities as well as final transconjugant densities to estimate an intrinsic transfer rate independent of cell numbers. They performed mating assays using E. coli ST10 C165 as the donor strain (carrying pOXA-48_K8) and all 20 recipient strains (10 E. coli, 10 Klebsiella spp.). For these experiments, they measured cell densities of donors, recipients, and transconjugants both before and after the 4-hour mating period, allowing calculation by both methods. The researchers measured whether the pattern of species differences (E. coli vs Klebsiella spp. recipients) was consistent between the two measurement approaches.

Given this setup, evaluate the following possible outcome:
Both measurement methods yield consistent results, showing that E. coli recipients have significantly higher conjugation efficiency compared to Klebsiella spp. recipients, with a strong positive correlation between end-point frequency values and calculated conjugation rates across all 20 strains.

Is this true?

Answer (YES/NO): NO